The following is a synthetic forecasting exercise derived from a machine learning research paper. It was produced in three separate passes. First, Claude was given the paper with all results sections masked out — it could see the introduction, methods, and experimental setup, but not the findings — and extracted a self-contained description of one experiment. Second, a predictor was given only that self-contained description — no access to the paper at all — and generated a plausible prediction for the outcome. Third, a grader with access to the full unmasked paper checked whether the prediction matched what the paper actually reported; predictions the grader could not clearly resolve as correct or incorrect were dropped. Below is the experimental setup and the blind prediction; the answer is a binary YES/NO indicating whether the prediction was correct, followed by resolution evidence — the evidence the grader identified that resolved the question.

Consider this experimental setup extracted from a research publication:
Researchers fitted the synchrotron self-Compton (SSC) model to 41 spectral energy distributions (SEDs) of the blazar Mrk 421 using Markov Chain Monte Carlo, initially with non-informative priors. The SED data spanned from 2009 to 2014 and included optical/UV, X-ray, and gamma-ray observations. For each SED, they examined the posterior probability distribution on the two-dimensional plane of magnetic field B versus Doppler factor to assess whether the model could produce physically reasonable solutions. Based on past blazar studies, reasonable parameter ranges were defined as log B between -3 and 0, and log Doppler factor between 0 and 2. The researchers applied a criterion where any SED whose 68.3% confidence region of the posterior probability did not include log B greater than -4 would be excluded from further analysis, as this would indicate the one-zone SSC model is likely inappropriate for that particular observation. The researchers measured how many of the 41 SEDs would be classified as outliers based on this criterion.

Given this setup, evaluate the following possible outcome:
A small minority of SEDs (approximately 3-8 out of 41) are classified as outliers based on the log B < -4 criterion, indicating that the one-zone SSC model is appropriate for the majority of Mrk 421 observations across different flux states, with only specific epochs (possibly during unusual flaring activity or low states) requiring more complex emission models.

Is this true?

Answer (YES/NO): NO